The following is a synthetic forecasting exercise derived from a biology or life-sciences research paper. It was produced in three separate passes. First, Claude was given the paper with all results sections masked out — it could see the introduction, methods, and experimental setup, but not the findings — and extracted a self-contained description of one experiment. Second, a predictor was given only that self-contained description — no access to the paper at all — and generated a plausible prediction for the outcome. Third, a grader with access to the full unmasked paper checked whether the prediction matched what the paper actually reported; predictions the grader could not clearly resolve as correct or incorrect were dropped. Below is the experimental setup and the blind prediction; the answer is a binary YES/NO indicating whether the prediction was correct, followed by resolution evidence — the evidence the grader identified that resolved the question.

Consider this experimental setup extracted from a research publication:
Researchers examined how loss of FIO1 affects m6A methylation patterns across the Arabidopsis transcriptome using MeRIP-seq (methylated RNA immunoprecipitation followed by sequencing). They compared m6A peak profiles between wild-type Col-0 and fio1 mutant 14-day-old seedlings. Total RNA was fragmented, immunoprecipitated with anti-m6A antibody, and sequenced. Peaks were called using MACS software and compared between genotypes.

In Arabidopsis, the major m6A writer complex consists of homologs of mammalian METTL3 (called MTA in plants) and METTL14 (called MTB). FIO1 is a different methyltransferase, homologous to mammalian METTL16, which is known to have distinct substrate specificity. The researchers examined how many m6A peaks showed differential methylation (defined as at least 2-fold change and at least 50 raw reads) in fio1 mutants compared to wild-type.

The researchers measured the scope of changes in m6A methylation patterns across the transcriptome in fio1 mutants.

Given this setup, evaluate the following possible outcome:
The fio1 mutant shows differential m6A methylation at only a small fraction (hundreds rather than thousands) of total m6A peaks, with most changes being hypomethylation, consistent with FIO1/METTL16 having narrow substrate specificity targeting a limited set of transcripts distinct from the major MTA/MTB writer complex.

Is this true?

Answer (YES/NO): NO